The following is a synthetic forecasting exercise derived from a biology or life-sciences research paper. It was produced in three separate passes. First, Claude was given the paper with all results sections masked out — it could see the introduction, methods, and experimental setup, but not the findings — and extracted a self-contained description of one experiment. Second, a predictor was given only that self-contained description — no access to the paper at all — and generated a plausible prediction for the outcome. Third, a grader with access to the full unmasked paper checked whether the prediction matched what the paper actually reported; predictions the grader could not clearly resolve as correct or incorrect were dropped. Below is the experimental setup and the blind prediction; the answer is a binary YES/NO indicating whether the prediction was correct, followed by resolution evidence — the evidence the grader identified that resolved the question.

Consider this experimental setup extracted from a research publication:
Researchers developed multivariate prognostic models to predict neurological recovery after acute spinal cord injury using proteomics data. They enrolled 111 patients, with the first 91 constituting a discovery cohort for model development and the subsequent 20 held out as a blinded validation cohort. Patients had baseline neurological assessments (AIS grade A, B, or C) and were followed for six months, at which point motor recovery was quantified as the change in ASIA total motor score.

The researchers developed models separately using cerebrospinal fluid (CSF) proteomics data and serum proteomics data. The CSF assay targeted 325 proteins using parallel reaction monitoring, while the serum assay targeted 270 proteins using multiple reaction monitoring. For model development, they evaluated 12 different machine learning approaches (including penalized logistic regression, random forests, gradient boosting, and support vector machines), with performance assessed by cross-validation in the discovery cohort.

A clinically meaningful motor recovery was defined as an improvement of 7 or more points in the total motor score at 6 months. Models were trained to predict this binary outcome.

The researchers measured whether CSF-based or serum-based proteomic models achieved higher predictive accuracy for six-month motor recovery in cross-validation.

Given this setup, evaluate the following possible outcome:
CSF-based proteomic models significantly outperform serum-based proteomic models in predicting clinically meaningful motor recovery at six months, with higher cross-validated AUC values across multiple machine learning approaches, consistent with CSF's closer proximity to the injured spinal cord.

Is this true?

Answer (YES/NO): NO